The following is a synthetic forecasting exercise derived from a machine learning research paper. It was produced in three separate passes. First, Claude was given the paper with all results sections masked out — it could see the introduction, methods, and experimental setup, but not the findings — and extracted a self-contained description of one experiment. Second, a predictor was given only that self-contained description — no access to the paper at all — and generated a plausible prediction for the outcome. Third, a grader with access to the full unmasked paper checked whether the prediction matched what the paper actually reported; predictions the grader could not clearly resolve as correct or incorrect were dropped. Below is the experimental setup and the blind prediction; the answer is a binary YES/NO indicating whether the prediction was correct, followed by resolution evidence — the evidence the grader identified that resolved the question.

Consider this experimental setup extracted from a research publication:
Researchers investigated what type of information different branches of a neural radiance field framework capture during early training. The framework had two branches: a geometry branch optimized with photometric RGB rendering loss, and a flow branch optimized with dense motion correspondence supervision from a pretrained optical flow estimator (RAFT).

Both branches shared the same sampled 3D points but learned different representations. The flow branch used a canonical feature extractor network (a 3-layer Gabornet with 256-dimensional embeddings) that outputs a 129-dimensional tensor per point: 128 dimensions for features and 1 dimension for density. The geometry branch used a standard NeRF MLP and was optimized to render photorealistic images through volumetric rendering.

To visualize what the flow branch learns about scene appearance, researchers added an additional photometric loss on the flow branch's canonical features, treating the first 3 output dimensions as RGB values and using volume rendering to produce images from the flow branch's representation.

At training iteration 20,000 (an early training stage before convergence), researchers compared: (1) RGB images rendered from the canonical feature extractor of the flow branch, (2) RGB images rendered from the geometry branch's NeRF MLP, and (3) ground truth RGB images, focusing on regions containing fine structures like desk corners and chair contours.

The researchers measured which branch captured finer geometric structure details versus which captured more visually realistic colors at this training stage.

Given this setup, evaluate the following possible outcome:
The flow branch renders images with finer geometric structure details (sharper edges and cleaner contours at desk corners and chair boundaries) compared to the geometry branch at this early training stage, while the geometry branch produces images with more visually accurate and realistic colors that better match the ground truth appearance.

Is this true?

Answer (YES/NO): YES